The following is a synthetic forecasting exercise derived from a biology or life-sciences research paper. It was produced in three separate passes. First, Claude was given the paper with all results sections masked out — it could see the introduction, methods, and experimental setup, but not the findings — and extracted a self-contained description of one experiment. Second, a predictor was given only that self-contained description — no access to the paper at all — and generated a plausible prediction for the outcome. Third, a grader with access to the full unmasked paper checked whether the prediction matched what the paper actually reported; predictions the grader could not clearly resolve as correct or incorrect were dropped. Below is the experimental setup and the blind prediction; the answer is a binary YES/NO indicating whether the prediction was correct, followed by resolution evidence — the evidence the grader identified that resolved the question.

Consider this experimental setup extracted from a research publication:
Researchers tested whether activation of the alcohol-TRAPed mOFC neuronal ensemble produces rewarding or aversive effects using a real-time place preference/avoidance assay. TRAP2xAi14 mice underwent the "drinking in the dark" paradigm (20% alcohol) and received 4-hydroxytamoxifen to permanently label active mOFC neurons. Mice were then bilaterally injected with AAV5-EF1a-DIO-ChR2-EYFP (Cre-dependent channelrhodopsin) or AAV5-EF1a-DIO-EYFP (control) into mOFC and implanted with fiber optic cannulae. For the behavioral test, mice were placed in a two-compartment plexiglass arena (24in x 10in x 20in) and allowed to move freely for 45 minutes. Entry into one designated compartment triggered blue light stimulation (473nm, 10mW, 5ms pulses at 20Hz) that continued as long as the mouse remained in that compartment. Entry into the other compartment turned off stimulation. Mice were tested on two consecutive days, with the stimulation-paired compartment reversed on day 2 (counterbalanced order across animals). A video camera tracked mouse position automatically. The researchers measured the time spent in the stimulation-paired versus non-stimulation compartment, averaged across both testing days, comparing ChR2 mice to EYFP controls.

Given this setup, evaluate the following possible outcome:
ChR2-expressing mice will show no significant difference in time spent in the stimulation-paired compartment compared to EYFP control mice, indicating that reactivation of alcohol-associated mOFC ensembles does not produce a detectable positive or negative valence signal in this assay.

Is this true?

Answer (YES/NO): NO